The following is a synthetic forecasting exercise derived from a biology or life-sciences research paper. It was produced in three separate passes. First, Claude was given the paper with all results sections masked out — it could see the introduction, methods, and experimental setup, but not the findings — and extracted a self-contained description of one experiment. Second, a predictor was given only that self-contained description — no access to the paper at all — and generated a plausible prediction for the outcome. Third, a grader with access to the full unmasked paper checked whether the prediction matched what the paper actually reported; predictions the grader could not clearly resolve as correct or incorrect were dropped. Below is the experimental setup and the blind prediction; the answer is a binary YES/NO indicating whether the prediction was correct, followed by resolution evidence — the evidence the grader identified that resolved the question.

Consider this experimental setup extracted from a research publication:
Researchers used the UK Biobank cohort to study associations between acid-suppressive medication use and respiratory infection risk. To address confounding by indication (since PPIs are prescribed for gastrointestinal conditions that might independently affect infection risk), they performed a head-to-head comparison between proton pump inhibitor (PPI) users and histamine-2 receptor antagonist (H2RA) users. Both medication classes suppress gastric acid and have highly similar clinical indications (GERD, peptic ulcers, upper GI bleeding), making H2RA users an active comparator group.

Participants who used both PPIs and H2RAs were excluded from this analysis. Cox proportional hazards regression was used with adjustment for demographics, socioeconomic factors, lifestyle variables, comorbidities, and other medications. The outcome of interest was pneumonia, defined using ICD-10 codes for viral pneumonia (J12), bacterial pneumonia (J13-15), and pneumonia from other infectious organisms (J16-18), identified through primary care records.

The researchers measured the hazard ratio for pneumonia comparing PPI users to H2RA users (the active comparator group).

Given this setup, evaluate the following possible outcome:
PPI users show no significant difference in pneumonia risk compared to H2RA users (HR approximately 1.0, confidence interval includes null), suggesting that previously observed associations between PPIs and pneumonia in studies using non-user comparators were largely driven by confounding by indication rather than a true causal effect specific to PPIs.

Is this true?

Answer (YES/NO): NO